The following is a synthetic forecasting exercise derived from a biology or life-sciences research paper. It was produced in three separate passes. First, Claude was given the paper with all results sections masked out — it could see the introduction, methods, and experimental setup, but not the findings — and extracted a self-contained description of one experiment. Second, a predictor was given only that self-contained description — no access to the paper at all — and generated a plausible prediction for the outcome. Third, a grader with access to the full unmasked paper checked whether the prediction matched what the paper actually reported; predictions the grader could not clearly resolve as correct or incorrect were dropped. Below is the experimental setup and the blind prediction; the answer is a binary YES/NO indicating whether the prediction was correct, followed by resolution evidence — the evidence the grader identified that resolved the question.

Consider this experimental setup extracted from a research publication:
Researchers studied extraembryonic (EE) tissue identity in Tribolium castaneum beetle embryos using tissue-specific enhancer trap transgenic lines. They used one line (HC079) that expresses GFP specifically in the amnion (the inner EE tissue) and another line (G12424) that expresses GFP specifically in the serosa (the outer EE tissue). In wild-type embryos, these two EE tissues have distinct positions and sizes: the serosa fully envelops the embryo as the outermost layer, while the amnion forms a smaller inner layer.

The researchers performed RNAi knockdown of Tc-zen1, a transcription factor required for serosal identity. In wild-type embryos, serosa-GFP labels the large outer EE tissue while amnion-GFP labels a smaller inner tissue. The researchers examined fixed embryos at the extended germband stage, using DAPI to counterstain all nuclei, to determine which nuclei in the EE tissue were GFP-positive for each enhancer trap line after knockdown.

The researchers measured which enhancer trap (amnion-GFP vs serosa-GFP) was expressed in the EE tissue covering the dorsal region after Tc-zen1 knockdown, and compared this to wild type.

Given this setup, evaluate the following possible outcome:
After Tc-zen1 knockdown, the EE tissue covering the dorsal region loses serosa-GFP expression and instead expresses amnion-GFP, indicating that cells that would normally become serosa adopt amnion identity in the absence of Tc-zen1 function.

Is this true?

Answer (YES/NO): YES